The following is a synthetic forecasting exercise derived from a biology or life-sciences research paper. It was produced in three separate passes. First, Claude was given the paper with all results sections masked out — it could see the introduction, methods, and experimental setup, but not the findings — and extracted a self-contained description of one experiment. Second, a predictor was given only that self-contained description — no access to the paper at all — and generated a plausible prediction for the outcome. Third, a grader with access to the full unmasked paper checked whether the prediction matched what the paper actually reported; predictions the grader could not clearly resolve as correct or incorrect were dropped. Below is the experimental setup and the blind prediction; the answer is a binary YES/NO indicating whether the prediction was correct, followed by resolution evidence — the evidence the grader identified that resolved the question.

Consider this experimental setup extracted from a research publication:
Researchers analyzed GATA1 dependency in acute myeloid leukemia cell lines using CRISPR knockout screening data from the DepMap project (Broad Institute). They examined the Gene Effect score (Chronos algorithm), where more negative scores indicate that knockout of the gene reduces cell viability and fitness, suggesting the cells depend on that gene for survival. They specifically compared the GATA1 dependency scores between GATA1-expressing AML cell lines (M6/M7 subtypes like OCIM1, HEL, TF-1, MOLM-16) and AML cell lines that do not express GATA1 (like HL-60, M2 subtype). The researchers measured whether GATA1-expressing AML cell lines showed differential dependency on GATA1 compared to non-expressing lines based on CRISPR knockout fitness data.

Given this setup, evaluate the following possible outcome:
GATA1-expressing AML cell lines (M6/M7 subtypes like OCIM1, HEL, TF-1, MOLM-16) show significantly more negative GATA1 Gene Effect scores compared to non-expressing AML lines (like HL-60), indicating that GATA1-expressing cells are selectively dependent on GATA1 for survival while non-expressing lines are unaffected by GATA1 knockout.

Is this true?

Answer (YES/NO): YES